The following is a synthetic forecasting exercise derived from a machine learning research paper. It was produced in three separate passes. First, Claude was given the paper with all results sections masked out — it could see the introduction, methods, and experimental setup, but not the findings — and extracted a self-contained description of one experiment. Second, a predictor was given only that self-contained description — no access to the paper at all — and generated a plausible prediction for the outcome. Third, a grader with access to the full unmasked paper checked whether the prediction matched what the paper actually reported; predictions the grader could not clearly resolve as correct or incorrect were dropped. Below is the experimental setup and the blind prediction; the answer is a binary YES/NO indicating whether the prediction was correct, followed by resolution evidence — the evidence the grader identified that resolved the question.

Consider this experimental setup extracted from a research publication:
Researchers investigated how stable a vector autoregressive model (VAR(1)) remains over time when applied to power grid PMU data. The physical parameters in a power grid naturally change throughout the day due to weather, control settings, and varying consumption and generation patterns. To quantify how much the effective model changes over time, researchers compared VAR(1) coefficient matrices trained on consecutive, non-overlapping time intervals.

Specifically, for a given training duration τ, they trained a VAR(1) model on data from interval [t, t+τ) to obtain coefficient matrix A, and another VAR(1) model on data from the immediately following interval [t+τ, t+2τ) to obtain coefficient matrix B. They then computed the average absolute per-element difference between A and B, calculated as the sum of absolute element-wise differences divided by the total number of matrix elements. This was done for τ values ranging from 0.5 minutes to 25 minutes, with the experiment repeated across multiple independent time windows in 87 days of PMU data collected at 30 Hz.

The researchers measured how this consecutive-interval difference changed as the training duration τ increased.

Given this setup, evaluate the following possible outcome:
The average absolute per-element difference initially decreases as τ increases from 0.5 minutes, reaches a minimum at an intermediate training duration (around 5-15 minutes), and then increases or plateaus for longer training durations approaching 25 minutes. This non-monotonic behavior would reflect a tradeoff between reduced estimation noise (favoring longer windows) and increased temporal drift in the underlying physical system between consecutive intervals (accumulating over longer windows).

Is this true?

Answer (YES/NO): NO